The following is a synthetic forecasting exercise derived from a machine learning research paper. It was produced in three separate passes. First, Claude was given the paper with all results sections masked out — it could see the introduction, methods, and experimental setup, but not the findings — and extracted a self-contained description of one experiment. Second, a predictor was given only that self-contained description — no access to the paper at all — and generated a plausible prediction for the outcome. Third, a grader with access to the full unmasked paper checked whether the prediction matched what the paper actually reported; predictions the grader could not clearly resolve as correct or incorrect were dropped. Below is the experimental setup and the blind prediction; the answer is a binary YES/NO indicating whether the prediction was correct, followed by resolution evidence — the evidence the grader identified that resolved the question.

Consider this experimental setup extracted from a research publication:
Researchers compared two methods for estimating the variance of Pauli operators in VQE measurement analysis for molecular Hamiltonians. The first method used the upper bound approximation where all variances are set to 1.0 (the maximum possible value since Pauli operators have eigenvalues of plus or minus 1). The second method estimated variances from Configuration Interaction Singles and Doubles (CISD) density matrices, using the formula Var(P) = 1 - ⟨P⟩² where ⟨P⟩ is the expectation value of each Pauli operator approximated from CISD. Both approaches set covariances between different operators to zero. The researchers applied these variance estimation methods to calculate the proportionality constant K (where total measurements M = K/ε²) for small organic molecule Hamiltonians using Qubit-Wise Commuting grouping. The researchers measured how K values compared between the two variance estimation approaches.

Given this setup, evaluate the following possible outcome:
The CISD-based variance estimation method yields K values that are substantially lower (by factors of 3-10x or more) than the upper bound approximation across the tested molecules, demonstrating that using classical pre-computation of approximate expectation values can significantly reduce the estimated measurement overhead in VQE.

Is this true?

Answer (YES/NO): NO